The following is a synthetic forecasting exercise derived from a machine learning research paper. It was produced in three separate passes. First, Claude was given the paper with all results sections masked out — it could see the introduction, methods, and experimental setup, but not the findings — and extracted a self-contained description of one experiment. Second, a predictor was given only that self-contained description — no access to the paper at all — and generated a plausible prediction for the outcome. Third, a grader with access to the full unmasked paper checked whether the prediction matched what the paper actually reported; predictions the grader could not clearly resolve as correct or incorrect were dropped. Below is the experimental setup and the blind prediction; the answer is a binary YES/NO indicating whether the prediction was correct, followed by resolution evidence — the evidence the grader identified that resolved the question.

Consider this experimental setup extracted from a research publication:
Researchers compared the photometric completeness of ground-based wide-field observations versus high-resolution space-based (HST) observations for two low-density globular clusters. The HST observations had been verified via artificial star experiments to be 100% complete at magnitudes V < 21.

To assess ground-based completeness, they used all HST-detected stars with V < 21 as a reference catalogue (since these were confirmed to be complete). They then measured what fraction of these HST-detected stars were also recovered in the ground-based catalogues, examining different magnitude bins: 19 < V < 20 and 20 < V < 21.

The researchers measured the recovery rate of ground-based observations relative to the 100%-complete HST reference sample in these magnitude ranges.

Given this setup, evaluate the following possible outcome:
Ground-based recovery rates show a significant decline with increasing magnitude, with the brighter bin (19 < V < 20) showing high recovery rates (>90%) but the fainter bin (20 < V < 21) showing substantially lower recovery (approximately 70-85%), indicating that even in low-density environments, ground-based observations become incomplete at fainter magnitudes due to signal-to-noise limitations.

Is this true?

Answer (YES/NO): YES